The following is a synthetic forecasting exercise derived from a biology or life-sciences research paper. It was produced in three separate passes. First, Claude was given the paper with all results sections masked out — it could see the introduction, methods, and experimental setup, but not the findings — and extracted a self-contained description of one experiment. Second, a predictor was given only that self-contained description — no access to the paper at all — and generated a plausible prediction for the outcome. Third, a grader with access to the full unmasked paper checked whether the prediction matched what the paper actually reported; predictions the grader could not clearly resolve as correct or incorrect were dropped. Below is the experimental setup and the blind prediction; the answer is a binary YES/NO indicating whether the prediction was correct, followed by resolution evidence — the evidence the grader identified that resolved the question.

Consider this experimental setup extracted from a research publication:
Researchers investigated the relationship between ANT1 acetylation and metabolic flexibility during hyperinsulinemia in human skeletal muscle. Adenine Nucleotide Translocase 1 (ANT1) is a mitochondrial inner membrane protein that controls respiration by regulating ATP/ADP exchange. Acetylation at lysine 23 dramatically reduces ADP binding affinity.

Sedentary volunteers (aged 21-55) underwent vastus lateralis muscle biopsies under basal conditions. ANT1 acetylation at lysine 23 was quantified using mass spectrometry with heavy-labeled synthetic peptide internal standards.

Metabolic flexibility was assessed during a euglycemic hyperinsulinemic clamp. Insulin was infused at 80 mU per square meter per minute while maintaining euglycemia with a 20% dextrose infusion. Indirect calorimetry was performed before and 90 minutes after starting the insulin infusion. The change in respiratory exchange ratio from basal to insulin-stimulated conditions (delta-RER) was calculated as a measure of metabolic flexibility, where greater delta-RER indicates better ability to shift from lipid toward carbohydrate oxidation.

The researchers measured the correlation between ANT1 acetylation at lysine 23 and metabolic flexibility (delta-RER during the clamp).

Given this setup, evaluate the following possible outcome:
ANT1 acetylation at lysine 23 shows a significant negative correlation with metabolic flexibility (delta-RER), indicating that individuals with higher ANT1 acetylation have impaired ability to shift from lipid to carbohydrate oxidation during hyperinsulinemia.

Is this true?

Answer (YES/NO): NO